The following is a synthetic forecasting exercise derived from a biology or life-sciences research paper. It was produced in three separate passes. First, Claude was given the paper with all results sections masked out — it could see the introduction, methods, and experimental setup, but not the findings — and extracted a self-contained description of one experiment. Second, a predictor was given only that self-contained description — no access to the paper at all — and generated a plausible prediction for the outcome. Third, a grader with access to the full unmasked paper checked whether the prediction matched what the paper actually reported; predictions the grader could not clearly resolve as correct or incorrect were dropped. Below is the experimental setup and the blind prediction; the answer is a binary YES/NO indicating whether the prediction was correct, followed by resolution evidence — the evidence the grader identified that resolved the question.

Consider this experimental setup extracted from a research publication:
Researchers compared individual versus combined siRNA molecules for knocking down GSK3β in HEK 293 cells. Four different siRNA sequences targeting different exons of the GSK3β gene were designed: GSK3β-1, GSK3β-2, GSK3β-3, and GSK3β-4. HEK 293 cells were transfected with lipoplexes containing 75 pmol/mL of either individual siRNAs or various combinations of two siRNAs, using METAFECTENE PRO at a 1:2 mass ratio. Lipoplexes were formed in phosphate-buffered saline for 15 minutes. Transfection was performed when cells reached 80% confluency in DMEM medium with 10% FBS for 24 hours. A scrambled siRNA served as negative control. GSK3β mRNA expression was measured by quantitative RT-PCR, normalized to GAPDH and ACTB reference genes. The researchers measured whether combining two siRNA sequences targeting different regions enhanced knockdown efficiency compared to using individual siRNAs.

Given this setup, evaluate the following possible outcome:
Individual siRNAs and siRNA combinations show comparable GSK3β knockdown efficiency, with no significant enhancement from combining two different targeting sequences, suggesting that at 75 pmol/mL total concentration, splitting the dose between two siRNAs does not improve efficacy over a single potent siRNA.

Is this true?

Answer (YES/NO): YES